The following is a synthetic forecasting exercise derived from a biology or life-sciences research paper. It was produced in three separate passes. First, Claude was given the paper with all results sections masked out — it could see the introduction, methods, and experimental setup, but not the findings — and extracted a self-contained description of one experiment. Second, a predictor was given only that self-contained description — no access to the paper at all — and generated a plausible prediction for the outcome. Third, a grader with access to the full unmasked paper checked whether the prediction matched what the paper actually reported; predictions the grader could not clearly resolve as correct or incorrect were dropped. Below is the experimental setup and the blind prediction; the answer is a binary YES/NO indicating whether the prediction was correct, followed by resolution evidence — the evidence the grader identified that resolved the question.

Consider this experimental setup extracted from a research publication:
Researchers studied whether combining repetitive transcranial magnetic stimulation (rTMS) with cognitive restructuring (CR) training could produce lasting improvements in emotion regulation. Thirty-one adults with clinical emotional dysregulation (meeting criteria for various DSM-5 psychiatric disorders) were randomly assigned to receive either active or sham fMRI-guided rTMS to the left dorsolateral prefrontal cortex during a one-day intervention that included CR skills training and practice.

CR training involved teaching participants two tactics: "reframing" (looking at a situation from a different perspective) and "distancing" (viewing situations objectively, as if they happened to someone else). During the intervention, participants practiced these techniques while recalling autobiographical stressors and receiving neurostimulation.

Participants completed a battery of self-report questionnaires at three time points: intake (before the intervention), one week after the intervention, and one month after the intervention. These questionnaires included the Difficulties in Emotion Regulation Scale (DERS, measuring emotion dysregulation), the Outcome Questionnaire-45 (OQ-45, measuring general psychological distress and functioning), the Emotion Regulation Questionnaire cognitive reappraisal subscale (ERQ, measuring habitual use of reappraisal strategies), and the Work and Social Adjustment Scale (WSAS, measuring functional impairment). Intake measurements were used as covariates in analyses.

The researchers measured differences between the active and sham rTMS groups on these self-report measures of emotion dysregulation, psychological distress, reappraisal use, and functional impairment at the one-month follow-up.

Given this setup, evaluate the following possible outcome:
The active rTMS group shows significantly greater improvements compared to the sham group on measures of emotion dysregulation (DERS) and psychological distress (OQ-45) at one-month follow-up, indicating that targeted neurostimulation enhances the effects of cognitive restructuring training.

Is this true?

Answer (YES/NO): NO